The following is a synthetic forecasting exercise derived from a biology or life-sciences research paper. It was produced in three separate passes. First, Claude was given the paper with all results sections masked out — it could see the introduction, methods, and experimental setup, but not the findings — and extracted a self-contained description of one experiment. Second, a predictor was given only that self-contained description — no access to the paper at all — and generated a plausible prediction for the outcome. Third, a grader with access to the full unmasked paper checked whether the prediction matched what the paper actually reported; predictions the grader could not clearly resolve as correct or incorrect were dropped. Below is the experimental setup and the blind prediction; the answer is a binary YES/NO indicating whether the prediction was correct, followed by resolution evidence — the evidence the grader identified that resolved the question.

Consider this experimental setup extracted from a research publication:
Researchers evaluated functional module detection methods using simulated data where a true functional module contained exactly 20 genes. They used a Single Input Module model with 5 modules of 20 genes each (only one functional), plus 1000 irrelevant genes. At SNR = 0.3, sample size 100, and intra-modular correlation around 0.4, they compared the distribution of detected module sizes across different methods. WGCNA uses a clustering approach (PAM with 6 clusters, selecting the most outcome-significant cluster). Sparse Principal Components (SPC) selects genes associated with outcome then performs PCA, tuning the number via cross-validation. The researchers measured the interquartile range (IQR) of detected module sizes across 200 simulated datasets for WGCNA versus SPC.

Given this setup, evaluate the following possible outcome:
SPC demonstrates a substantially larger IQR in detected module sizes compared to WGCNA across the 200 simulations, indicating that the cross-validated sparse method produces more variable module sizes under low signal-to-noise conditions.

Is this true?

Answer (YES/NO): YES